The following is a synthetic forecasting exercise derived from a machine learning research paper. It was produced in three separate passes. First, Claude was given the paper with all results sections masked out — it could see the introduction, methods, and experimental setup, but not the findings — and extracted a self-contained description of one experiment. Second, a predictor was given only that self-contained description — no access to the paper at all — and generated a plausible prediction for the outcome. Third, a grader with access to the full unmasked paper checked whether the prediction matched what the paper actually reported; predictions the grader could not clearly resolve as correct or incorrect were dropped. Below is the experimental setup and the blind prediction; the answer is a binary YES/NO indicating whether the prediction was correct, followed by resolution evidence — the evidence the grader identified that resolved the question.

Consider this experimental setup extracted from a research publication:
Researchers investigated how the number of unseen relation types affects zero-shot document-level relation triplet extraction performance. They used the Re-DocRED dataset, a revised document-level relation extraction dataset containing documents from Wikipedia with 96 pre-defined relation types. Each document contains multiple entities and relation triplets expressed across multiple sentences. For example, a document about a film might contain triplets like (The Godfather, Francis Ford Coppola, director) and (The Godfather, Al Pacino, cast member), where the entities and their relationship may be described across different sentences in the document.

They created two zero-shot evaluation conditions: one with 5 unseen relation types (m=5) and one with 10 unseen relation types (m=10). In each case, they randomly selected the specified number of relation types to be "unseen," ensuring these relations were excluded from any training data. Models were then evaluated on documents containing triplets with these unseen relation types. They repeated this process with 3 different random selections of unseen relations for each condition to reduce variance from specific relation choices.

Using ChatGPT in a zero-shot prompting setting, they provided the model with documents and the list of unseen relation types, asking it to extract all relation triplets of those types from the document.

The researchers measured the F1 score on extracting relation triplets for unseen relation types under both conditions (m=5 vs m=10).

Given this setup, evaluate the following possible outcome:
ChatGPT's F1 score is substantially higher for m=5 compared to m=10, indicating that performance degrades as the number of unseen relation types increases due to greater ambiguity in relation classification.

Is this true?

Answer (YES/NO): YES